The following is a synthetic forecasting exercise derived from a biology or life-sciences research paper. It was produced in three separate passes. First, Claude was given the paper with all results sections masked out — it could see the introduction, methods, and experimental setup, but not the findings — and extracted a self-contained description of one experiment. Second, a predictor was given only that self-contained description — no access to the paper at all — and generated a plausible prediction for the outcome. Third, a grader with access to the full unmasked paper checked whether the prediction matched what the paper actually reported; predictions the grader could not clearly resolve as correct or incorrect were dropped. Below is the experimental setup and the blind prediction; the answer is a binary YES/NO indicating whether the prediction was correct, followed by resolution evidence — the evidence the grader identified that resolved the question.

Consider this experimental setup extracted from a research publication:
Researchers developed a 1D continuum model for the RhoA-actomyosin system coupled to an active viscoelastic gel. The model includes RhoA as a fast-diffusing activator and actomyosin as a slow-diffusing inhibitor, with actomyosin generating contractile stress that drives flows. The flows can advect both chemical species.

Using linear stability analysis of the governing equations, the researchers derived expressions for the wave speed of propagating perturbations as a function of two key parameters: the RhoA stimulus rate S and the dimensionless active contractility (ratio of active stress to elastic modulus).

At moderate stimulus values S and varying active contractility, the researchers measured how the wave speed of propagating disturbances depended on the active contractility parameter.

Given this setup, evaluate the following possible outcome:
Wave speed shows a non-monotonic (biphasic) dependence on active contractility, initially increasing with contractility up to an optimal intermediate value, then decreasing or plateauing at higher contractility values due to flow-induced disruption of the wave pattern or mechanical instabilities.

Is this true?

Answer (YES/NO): NO